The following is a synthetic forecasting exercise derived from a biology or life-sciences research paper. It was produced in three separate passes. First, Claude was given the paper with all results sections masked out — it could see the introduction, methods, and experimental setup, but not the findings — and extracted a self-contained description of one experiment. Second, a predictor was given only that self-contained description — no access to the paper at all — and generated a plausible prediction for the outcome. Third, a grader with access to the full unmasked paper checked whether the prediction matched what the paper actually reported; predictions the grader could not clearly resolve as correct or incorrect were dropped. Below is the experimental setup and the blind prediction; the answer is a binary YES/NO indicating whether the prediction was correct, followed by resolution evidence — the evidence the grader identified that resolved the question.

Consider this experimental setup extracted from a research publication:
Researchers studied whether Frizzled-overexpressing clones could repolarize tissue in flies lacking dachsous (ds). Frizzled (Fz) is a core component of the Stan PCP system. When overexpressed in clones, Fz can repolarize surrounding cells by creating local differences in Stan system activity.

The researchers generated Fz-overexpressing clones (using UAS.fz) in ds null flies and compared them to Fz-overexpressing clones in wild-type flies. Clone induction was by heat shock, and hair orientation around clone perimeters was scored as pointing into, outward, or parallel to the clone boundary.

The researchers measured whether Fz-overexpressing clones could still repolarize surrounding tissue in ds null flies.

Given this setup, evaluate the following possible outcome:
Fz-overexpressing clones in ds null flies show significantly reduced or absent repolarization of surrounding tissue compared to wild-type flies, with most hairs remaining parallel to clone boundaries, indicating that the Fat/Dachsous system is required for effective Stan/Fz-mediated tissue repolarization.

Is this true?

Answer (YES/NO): NO